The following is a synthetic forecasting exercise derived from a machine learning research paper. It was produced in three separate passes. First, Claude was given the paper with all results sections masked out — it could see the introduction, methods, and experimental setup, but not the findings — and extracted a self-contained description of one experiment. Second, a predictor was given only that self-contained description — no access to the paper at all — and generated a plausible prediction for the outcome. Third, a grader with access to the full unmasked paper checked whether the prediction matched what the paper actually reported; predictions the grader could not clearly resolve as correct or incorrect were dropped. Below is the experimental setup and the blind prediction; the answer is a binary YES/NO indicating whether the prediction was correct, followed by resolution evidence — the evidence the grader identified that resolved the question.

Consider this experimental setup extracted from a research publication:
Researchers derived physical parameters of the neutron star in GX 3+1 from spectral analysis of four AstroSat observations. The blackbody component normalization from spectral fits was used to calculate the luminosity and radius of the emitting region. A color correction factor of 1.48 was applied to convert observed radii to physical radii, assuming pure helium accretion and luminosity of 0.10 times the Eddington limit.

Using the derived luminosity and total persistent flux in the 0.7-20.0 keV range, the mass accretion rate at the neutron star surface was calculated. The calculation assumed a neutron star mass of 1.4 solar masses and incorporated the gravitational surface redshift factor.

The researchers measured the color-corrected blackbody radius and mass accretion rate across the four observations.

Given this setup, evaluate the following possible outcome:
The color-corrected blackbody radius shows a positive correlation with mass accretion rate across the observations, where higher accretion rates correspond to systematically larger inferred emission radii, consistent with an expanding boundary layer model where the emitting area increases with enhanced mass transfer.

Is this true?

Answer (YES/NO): NO